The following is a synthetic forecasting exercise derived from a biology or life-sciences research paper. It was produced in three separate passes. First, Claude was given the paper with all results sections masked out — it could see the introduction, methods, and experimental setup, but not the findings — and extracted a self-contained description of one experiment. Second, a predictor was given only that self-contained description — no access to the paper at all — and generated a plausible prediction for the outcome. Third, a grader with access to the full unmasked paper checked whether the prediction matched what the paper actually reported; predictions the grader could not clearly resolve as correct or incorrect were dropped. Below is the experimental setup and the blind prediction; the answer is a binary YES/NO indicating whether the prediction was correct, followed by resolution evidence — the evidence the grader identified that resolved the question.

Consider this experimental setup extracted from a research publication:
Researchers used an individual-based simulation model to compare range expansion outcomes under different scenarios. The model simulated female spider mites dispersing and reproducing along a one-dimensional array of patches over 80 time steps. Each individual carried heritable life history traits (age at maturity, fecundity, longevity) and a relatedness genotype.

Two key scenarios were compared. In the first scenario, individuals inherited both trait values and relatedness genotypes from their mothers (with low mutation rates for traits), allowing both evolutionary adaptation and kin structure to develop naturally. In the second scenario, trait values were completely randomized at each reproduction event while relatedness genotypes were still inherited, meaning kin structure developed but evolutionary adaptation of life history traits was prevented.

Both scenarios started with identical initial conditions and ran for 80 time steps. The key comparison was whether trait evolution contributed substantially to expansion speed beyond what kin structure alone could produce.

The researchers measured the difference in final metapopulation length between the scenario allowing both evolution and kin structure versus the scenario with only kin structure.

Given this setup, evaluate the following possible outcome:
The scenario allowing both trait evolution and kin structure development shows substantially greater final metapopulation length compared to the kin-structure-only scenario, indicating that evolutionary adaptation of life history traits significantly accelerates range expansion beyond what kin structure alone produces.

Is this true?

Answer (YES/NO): NO